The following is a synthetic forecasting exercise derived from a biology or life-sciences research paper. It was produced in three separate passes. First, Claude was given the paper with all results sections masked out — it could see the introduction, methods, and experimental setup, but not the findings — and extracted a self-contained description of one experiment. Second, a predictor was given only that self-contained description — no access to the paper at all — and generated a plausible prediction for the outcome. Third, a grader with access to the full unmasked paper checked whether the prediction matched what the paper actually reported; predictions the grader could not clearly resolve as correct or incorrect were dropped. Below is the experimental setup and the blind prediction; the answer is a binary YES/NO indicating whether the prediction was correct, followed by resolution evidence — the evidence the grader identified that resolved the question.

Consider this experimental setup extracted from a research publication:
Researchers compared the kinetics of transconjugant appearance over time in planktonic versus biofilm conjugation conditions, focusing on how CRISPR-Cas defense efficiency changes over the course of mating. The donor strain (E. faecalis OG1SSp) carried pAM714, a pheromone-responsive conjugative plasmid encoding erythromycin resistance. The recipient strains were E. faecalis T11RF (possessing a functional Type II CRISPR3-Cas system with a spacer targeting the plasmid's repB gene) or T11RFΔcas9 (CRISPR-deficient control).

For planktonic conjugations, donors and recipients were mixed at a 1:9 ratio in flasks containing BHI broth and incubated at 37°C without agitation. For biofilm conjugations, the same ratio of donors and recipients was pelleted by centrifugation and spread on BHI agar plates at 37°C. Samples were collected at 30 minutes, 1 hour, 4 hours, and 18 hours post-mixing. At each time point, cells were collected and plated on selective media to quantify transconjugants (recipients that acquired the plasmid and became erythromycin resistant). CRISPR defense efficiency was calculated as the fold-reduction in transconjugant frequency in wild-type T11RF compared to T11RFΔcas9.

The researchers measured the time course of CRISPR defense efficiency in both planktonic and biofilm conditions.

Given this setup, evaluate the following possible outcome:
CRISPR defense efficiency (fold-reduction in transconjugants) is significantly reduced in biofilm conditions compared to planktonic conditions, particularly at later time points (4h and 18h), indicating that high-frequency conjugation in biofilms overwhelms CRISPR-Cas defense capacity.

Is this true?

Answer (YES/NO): NO